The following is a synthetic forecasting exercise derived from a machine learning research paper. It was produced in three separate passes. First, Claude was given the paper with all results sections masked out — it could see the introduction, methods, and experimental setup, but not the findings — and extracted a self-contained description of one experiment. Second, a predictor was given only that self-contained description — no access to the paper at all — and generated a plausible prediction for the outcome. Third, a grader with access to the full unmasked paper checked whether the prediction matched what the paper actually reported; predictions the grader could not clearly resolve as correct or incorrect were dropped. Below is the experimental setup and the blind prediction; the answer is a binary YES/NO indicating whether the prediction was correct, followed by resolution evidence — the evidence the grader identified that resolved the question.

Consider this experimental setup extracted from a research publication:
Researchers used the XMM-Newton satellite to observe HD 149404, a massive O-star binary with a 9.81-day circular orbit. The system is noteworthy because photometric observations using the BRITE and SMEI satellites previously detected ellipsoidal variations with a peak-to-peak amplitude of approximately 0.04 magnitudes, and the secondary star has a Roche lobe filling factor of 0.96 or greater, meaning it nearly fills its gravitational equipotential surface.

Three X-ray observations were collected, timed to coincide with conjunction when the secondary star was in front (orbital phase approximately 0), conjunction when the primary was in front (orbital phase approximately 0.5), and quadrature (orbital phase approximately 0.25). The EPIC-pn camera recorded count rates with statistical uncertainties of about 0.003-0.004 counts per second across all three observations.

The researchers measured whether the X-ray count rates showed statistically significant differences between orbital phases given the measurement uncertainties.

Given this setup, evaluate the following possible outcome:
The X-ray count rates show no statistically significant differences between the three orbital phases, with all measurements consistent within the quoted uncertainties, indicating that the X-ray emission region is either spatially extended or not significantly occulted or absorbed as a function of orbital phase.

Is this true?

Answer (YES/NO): NO